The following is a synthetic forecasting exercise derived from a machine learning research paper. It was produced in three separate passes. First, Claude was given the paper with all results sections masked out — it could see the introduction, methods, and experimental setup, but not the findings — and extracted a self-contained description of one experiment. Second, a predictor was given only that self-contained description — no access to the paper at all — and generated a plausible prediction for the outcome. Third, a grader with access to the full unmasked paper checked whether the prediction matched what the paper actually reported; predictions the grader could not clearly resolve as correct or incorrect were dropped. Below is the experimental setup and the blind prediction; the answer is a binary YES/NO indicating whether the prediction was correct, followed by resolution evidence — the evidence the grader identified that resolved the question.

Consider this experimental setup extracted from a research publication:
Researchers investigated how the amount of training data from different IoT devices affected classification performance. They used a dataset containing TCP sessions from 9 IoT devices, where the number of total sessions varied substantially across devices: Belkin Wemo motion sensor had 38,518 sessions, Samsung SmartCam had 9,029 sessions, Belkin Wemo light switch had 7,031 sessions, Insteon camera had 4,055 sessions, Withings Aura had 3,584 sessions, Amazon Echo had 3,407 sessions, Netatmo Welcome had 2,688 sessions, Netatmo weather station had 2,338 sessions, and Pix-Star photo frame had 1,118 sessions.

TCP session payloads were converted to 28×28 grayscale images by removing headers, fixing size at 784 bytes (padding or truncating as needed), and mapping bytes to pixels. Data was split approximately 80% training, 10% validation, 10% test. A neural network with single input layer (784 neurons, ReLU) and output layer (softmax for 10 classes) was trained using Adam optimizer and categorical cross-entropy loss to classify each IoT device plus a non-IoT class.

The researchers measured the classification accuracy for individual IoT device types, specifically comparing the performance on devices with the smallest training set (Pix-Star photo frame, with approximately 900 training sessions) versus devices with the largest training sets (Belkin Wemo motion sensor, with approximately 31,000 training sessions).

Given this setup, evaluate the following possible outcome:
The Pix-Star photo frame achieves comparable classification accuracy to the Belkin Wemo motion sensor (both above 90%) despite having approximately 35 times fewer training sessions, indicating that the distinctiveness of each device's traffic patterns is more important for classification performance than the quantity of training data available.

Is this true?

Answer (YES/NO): YES